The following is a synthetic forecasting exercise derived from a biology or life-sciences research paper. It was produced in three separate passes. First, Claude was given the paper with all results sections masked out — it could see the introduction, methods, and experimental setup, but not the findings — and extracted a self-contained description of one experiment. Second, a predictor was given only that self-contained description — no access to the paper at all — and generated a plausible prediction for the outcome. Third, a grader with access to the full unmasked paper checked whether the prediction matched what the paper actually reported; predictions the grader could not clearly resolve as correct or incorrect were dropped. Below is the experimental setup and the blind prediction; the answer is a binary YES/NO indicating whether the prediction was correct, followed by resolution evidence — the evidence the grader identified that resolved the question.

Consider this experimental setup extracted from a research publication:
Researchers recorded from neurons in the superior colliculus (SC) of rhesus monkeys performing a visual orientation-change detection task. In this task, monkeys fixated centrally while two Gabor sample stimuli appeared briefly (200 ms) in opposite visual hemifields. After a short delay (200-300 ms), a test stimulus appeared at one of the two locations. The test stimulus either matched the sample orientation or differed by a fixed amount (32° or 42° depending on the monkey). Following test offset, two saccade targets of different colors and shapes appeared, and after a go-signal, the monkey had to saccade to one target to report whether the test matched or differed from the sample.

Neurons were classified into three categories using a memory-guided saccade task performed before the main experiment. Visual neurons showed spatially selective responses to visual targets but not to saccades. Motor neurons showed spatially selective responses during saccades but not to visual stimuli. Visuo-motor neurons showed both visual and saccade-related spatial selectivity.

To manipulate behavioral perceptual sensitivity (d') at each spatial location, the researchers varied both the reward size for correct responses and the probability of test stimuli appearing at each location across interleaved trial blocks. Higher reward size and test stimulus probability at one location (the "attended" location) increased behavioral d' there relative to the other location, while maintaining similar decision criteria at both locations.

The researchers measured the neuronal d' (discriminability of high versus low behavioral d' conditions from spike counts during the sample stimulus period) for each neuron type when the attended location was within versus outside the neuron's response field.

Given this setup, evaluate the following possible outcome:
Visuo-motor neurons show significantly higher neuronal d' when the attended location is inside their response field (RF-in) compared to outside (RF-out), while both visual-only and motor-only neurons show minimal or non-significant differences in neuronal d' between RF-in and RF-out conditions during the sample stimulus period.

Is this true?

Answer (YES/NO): NO